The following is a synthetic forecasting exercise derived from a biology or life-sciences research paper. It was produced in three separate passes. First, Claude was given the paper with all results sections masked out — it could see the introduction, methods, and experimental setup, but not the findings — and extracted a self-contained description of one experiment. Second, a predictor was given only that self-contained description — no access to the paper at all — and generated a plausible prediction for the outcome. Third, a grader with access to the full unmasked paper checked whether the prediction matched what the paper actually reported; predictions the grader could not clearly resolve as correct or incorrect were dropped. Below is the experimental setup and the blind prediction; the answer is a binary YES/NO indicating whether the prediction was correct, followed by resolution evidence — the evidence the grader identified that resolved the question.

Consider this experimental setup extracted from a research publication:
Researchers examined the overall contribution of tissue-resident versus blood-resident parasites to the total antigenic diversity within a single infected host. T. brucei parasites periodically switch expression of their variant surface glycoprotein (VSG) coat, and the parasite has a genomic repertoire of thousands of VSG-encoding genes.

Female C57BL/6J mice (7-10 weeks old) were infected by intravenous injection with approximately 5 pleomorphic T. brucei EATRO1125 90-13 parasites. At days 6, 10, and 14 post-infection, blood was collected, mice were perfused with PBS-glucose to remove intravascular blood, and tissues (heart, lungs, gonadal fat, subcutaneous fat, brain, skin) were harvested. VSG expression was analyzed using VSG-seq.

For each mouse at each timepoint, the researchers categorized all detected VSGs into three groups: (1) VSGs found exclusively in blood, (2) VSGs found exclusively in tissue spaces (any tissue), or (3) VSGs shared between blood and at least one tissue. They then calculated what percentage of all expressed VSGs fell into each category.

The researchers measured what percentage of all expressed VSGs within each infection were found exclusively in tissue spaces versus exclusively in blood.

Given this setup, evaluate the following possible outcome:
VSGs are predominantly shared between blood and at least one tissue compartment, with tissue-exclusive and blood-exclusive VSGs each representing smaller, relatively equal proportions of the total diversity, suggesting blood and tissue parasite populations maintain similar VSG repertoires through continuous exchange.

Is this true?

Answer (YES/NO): NO